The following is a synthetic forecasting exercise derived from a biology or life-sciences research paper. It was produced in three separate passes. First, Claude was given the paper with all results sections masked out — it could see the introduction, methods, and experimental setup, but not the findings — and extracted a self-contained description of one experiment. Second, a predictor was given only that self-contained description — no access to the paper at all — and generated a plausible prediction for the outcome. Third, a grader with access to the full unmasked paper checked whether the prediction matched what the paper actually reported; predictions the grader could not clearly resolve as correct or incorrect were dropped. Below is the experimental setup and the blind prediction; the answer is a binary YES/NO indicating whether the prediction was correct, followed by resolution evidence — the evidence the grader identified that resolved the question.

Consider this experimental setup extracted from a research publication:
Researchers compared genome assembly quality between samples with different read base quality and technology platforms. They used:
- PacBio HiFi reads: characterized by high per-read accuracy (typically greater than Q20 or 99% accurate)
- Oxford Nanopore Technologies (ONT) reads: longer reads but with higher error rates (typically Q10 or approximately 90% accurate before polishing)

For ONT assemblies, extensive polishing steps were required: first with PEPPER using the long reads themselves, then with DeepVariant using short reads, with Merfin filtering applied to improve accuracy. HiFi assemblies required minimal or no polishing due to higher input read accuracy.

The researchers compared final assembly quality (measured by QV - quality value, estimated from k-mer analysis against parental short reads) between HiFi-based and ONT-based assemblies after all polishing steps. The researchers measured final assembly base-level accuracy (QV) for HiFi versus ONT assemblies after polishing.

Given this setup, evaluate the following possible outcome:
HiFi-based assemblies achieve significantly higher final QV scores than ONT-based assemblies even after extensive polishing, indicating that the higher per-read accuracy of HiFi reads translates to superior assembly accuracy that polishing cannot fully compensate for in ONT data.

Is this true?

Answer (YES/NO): YES